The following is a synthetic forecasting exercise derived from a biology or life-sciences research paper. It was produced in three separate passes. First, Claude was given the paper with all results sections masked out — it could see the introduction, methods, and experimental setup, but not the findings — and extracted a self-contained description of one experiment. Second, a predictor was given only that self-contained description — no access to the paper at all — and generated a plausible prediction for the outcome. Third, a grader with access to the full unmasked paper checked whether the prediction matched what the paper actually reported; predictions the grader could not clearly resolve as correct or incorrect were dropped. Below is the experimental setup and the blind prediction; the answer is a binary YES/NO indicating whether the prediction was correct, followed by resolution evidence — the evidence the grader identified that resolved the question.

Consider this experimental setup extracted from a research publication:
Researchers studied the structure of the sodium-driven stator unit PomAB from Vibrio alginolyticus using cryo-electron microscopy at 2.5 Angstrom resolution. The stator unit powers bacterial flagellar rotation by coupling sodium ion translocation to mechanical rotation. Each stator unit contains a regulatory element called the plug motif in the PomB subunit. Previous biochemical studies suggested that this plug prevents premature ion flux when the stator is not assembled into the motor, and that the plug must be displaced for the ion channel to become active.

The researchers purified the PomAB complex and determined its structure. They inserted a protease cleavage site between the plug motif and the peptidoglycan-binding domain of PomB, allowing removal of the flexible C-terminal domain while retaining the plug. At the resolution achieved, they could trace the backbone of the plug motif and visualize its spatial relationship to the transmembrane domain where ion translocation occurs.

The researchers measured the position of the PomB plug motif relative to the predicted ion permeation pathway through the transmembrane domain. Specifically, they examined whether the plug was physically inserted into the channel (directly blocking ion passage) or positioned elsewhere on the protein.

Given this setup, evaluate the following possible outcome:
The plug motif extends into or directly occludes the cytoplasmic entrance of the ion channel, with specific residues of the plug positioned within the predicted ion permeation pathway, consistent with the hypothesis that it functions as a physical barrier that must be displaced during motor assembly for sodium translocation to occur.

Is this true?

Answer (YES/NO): NO